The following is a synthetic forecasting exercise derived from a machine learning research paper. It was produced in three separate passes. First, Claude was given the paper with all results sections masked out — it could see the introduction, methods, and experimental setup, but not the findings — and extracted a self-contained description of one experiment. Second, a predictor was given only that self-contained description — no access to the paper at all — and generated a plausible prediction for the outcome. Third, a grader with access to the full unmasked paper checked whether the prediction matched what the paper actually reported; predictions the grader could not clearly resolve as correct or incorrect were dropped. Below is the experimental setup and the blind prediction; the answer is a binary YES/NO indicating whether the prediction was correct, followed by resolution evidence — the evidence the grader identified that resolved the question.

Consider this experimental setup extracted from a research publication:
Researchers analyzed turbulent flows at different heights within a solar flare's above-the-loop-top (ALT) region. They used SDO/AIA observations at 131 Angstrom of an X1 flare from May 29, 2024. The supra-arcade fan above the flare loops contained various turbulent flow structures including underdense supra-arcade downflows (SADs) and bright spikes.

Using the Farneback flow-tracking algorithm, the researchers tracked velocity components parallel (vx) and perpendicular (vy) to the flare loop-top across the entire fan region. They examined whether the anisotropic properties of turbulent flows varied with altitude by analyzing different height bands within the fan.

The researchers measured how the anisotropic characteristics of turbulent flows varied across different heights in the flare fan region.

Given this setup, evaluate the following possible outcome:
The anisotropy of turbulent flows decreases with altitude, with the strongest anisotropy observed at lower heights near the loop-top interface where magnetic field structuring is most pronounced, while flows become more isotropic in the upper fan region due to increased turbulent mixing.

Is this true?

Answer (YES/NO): YES